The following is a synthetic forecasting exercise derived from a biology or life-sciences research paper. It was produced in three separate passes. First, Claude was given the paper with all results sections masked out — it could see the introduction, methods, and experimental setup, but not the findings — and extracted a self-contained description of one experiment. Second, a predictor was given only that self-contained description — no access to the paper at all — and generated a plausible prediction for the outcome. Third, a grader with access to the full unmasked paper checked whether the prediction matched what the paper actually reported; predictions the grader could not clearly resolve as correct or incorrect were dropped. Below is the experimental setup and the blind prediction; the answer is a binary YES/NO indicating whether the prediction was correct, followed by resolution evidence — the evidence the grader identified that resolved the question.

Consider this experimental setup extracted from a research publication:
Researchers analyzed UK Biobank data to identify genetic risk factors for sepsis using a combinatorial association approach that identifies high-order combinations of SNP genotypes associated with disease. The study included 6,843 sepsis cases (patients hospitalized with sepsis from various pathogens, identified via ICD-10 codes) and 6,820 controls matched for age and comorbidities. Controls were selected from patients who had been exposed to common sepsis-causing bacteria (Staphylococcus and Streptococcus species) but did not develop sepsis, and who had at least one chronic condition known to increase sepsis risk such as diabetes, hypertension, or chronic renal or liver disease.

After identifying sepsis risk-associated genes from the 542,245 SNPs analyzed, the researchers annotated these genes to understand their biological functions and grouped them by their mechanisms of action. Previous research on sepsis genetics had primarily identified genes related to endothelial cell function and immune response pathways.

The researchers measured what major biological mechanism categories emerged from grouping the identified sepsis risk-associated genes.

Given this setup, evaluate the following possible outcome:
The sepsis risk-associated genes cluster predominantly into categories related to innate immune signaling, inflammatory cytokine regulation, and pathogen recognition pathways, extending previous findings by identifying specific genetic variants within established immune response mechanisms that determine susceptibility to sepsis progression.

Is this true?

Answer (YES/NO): NO